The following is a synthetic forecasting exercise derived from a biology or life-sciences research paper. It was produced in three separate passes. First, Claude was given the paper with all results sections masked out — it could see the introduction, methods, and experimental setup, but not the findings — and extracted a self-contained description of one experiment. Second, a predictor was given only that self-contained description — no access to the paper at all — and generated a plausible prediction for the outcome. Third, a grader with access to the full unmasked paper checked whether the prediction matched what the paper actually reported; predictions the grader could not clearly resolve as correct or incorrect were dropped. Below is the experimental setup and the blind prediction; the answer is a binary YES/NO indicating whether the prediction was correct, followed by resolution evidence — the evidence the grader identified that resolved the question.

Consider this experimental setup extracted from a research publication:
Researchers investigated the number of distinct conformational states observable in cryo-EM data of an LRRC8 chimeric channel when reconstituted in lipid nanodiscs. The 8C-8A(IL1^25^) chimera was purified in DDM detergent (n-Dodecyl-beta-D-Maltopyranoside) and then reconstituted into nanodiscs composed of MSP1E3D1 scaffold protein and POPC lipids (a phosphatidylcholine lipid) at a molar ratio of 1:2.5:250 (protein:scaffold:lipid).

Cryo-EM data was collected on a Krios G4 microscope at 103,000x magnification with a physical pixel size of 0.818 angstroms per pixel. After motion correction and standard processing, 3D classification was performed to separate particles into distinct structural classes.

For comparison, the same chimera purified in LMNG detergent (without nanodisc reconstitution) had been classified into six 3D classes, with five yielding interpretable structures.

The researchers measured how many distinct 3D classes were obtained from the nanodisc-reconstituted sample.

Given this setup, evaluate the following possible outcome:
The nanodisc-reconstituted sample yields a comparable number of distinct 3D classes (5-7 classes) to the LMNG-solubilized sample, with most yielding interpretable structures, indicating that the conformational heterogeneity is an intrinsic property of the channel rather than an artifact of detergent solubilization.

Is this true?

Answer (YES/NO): NO